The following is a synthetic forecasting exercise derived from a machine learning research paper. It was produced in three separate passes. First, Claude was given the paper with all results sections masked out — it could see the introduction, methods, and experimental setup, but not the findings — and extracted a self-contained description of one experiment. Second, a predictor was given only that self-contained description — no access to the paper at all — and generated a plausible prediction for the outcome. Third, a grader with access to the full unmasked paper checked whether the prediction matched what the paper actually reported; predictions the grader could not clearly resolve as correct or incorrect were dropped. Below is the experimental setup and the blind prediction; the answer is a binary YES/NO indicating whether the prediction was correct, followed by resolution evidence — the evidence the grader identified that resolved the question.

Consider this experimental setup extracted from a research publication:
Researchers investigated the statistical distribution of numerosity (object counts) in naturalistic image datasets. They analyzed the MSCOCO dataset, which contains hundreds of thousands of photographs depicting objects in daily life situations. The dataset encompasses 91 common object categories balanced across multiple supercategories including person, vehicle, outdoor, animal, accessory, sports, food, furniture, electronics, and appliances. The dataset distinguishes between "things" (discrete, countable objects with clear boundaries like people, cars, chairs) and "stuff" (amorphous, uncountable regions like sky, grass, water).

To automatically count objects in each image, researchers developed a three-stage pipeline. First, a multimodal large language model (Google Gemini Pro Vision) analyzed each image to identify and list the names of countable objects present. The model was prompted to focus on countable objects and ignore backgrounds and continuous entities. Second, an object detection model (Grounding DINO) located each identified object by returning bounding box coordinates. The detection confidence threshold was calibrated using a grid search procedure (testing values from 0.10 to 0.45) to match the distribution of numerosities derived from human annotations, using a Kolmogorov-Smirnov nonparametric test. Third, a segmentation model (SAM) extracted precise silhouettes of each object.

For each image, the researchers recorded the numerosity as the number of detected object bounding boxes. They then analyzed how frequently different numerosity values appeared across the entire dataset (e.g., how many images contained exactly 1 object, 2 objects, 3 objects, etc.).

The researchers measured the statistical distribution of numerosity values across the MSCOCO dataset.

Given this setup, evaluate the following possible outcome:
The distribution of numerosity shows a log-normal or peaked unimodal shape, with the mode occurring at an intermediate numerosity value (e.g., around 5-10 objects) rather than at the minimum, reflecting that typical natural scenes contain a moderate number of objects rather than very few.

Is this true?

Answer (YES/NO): NO